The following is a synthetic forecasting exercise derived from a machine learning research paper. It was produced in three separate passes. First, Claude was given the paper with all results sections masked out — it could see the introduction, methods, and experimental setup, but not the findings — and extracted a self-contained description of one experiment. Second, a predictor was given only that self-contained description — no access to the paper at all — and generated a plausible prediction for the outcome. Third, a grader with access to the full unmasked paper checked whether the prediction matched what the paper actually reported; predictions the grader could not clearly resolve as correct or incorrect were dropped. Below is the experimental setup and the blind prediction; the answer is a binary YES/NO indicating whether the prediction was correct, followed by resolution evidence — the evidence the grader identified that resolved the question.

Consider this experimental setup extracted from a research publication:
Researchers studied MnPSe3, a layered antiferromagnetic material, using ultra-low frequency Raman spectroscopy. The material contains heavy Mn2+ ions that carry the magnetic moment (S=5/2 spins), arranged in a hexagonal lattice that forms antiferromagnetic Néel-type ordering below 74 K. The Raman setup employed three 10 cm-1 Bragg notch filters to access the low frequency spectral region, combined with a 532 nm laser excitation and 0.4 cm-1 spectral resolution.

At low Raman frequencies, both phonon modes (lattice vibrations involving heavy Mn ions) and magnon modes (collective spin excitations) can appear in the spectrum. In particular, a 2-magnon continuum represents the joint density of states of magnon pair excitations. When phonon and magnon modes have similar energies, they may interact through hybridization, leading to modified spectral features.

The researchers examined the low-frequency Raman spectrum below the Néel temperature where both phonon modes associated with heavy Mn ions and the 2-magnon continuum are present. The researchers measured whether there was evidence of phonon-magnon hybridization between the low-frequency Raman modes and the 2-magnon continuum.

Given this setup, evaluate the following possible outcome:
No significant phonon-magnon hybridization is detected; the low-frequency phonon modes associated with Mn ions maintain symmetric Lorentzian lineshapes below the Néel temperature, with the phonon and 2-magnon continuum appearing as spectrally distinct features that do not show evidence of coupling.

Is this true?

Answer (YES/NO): NO